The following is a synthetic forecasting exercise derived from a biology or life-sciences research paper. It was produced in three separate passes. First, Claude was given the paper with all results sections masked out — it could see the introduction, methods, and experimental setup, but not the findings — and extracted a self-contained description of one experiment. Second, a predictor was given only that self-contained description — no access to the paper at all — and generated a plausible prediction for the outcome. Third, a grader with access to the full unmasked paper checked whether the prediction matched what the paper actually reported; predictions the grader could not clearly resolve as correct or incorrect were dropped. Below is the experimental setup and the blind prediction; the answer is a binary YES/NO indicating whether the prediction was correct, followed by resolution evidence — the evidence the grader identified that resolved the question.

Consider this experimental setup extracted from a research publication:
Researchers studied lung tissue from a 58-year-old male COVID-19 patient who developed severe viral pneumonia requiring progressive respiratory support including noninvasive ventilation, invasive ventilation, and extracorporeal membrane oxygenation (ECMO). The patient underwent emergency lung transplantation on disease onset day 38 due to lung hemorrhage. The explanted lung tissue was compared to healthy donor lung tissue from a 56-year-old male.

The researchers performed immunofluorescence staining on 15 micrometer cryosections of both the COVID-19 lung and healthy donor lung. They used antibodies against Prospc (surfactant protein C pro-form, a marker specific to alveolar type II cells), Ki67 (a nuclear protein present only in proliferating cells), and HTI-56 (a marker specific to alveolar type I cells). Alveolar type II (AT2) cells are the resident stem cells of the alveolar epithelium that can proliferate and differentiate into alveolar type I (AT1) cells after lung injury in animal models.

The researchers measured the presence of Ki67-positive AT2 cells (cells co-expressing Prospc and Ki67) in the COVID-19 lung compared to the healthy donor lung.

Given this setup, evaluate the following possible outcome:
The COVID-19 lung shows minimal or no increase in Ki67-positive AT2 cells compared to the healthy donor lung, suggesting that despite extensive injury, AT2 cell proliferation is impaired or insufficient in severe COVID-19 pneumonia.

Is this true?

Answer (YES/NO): NO